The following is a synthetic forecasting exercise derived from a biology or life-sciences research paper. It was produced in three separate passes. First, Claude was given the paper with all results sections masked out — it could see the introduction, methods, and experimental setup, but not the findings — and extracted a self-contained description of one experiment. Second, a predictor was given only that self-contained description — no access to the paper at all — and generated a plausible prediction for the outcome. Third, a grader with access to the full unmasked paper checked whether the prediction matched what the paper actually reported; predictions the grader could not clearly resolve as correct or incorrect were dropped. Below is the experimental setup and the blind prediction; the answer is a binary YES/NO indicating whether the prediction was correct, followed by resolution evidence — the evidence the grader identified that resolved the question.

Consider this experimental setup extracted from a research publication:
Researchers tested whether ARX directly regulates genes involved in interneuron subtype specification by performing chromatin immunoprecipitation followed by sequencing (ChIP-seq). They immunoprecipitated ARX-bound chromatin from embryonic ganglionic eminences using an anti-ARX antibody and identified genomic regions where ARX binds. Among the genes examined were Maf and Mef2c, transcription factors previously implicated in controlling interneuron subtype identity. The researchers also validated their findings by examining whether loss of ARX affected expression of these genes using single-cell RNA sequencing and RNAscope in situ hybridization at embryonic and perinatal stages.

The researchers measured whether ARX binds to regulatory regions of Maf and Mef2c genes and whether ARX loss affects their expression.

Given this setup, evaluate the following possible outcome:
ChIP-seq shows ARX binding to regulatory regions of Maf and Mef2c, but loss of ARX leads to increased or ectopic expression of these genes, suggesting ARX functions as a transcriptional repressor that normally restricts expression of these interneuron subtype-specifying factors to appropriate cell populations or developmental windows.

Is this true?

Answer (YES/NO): NO